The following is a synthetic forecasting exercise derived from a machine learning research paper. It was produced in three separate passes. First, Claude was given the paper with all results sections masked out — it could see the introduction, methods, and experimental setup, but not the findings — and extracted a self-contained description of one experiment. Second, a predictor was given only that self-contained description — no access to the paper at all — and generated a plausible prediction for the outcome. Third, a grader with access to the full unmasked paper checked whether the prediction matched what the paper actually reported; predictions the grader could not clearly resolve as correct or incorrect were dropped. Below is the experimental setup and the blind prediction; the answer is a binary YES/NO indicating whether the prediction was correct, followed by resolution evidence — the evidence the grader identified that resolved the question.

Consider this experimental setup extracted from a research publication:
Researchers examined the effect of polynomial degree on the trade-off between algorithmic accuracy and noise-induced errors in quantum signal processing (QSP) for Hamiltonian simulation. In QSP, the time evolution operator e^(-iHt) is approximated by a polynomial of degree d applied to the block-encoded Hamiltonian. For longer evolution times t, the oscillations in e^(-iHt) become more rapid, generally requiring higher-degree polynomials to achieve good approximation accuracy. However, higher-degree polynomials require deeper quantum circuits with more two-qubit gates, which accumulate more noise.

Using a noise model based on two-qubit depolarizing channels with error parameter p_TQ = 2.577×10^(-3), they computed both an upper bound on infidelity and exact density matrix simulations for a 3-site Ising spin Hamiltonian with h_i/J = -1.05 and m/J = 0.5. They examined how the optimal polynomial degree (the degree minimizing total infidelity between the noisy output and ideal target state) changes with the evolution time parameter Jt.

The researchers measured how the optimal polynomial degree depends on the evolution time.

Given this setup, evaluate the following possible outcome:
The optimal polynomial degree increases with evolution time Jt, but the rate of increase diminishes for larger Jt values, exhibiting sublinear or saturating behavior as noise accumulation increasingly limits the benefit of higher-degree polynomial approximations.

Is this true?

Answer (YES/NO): NO